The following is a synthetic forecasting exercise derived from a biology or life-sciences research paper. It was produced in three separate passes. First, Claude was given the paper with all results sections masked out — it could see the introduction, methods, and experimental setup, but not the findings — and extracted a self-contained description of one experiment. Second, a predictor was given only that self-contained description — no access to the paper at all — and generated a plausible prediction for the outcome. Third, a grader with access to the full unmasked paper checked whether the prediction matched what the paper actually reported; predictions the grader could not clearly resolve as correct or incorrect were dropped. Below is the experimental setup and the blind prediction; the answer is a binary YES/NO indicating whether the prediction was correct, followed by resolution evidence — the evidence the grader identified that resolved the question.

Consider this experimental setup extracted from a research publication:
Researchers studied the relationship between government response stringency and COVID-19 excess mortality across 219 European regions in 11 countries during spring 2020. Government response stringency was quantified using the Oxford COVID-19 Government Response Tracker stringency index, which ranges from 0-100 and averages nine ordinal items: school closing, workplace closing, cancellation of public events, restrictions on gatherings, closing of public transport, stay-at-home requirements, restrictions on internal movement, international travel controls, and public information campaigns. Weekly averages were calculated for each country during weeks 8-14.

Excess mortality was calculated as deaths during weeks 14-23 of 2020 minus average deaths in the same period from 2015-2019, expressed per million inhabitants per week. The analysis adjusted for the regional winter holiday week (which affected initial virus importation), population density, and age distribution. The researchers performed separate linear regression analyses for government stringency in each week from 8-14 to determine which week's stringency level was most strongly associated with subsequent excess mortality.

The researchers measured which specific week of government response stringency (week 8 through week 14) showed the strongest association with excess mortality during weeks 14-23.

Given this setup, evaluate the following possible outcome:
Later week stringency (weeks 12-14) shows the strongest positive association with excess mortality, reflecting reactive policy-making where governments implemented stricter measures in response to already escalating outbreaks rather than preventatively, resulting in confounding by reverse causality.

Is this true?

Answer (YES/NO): NO